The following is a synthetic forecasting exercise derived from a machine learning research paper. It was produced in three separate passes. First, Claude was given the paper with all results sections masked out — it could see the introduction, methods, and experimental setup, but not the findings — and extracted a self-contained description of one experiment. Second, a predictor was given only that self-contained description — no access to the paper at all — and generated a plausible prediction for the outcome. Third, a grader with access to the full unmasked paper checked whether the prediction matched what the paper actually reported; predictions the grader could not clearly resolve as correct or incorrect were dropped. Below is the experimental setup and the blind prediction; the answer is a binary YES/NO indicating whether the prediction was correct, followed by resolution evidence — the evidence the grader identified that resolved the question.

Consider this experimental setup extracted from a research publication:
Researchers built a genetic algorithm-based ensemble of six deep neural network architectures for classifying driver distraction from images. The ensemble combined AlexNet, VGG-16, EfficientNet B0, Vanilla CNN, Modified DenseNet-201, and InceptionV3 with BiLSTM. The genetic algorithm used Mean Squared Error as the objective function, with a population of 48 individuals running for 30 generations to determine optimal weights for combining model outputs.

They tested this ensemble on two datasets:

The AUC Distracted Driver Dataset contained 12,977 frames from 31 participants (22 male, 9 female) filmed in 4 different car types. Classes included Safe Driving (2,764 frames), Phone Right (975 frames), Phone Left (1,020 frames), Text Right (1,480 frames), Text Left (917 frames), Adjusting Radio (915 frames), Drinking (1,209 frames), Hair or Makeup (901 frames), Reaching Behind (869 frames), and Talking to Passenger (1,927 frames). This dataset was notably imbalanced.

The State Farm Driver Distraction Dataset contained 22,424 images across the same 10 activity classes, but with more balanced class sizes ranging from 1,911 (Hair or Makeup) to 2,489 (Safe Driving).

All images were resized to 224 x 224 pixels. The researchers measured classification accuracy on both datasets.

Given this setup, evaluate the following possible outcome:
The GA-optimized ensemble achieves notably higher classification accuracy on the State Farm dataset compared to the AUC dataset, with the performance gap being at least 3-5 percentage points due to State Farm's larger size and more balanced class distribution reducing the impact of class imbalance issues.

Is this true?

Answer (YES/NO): YES